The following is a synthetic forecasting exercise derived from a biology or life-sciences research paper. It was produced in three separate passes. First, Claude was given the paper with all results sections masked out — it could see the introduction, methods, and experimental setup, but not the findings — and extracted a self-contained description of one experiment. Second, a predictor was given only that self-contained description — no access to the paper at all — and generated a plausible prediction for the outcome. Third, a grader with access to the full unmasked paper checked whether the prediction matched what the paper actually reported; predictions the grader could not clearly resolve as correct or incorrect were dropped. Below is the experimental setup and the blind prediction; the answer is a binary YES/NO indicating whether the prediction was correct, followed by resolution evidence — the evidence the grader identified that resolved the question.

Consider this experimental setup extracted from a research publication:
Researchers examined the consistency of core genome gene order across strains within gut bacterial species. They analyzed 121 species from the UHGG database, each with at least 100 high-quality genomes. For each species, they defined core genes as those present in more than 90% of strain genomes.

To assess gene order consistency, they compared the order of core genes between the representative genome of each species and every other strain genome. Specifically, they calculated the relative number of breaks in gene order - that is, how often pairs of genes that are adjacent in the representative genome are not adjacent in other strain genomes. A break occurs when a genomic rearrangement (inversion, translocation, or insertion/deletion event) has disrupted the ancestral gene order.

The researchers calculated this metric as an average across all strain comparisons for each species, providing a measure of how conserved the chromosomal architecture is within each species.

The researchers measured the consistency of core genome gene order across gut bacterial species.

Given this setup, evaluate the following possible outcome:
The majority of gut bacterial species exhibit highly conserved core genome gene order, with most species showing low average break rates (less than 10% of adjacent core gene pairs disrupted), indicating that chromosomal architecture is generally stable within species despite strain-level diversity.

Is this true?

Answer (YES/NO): NO